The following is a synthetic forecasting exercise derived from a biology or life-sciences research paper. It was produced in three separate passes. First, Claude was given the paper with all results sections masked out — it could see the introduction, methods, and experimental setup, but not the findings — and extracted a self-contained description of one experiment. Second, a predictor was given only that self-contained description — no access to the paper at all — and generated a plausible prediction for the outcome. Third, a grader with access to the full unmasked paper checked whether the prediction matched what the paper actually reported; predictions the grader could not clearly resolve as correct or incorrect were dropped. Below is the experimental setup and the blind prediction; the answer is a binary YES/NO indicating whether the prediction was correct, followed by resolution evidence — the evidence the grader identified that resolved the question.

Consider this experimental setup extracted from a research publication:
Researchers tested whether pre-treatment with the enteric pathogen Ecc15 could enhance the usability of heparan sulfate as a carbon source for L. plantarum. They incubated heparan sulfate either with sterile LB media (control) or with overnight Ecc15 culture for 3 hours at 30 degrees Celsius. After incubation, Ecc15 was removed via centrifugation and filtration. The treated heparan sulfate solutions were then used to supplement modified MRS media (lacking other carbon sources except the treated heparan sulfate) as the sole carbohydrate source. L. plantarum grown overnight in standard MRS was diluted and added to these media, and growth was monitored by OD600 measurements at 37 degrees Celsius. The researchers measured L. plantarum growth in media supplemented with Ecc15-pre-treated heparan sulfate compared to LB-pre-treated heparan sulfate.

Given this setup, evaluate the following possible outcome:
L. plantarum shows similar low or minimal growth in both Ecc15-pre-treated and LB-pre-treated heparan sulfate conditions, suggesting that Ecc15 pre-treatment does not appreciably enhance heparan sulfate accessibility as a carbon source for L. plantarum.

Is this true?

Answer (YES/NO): YES